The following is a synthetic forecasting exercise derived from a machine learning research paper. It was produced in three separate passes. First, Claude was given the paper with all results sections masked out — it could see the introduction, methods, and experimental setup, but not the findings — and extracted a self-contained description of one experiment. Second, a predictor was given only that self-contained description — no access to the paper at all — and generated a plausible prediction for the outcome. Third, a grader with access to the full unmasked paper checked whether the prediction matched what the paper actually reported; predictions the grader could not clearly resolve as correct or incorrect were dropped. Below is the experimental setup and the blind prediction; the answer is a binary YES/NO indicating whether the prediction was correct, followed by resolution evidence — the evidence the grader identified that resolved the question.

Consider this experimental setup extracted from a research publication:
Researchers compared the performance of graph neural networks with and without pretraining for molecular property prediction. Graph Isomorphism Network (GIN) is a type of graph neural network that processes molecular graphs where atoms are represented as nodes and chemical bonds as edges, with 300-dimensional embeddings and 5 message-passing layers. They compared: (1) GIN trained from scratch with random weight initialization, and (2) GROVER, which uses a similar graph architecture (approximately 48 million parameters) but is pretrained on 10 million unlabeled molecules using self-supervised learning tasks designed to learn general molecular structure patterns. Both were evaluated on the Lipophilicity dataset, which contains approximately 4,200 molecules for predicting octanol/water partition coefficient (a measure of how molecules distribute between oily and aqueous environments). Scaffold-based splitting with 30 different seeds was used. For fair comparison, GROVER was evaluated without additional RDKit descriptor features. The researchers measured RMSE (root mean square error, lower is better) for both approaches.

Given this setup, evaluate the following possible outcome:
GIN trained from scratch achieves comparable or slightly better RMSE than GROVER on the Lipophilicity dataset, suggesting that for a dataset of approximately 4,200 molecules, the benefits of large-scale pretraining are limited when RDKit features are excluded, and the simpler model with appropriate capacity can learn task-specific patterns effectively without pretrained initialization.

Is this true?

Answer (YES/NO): YES